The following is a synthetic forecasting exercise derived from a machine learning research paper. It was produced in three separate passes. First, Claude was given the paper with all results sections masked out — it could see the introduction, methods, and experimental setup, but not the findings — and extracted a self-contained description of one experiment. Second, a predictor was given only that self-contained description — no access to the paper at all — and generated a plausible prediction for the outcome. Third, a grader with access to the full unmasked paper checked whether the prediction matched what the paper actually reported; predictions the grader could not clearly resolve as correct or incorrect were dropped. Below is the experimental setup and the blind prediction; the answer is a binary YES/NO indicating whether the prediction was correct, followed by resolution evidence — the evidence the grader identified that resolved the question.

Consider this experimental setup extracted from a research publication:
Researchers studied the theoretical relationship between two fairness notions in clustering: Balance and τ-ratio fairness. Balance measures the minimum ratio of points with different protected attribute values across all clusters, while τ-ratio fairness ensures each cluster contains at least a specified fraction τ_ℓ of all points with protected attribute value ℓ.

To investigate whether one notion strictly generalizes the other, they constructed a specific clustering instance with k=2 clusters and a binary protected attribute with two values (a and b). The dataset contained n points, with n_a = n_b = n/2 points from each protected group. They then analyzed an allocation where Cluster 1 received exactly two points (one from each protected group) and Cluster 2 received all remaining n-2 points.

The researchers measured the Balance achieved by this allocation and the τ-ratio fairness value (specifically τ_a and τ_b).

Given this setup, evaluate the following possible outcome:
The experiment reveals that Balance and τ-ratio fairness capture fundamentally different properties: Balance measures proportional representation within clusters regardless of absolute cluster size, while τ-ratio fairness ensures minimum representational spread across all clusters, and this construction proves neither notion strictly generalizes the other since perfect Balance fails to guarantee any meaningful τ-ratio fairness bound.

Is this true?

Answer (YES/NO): NO